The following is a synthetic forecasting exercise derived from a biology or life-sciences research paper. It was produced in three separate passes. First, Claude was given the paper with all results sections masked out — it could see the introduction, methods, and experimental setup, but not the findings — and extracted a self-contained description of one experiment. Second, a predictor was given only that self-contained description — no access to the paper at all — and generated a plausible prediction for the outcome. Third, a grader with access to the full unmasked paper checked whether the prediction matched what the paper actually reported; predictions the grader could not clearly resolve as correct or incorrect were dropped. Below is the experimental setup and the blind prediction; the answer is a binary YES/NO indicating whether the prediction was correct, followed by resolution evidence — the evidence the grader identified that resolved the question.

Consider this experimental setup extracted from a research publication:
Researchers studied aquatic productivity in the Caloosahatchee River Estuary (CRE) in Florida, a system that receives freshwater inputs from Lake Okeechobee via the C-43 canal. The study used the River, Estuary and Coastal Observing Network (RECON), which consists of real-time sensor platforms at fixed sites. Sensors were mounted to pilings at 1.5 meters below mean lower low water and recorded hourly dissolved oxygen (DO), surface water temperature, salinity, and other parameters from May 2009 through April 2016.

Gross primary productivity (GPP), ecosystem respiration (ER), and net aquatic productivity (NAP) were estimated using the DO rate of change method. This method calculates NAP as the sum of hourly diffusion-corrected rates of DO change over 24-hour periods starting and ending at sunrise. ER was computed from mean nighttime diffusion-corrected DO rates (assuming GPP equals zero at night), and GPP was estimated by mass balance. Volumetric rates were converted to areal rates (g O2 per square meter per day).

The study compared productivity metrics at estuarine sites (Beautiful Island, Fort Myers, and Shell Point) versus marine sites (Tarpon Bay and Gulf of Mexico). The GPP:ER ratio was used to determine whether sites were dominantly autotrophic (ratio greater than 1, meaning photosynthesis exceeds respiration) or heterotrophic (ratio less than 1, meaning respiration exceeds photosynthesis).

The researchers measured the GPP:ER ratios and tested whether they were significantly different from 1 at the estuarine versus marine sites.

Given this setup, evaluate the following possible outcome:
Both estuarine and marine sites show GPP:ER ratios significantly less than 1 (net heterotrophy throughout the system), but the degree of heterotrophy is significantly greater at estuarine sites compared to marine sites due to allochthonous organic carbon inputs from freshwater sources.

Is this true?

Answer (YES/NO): YES